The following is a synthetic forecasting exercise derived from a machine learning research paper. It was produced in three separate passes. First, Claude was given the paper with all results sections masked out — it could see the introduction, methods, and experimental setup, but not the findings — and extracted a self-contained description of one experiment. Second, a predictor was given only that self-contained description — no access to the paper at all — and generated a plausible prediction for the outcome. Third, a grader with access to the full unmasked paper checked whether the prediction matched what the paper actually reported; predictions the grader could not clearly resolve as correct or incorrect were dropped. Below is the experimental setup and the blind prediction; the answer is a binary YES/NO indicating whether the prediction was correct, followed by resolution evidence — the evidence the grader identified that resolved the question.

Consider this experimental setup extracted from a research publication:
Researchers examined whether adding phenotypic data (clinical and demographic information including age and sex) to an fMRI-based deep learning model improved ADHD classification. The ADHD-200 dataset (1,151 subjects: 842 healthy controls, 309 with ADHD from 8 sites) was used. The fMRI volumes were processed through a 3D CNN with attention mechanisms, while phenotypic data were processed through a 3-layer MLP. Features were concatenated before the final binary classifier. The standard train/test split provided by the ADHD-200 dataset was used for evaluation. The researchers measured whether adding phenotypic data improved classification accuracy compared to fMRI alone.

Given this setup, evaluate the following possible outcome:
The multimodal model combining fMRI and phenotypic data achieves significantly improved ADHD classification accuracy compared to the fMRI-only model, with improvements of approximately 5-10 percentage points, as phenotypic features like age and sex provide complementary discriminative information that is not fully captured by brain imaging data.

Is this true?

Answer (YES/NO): NO